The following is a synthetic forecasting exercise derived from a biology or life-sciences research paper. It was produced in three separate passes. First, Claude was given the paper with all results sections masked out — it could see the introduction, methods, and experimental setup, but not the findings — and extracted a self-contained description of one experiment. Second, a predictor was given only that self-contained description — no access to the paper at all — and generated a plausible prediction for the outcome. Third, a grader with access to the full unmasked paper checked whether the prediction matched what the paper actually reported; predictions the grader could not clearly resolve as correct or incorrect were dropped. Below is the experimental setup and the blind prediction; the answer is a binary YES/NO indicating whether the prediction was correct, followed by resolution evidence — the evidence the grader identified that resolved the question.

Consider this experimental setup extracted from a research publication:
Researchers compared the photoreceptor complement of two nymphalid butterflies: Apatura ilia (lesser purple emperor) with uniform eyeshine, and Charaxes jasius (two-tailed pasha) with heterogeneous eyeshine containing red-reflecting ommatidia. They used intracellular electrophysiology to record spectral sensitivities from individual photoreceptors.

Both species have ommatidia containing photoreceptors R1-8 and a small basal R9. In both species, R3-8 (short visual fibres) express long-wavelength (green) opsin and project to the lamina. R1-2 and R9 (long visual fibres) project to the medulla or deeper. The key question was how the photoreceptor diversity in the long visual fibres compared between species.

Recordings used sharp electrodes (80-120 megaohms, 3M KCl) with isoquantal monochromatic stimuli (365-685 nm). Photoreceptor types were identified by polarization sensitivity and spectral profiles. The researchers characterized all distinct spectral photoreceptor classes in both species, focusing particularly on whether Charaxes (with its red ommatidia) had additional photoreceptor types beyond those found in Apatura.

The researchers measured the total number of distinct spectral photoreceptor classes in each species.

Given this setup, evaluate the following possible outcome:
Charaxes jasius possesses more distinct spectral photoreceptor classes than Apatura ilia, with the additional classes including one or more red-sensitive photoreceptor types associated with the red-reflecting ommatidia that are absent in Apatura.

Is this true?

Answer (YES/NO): YES